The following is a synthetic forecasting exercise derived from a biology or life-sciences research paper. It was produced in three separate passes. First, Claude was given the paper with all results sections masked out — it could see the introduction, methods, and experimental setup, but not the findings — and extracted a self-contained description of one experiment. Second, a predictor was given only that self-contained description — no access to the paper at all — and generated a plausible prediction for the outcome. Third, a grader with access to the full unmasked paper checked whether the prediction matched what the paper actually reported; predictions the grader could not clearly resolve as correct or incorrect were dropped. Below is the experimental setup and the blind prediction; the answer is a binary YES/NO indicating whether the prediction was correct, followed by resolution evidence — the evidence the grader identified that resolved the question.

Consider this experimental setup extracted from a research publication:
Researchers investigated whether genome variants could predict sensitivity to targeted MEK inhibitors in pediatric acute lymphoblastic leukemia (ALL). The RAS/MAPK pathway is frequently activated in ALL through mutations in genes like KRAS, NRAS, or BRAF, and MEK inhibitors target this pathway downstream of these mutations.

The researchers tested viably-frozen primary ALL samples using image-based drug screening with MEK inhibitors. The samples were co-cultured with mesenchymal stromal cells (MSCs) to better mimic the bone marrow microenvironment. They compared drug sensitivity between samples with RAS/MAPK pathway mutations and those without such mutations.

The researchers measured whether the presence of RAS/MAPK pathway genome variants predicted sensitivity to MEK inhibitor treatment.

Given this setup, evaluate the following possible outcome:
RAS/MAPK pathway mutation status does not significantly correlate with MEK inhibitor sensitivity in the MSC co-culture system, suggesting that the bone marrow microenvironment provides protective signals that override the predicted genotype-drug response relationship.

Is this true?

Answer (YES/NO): NO